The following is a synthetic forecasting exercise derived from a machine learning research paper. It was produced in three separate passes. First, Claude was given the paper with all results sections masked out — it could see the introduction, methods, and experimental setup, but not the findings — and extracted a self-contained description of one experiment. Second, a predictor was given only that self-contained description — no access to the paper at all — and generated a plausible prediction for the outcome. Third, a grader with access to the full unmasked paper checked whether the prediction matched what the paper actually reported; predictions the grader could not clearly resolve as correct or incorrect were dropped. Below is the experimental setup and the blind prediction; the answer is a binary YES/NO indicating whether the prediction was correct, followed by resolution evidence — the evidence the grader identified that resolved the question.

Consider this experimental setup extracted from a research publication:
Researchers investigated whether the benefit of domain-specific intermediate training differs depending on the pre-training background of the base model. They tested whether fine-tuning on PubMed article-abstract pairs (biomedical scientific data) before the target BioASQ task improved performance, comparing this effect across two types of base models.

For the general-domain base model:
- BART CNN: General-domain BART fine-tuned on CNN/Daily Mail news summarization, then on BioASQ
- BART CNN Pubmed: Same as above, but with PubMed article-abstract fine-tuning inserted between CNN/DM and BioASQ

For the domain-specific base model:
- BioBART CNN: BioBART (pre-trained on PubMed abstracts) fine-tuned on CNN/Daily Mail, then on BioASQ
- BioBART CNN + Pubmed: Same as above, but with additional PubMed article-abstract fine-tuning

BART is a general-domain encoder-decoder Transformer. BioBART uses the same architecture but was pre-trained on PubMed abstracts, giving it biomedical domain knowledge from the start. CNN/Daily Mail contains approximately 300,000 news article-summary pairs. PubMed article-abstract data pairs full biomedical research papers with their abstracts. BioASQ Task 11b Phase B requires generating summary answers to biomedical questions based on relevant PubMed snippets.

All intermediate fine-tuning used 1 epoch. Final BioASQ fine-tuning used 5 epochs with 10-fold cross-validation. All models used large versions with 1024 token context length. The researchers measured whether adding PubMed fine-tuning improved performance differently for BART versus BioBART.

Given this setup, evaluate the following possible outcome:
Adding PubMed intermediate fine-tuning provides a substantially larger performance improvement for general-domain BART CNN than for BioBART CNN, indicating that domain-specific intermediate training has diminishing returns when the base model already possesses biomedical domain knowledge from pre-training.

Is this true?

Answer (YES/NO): NO